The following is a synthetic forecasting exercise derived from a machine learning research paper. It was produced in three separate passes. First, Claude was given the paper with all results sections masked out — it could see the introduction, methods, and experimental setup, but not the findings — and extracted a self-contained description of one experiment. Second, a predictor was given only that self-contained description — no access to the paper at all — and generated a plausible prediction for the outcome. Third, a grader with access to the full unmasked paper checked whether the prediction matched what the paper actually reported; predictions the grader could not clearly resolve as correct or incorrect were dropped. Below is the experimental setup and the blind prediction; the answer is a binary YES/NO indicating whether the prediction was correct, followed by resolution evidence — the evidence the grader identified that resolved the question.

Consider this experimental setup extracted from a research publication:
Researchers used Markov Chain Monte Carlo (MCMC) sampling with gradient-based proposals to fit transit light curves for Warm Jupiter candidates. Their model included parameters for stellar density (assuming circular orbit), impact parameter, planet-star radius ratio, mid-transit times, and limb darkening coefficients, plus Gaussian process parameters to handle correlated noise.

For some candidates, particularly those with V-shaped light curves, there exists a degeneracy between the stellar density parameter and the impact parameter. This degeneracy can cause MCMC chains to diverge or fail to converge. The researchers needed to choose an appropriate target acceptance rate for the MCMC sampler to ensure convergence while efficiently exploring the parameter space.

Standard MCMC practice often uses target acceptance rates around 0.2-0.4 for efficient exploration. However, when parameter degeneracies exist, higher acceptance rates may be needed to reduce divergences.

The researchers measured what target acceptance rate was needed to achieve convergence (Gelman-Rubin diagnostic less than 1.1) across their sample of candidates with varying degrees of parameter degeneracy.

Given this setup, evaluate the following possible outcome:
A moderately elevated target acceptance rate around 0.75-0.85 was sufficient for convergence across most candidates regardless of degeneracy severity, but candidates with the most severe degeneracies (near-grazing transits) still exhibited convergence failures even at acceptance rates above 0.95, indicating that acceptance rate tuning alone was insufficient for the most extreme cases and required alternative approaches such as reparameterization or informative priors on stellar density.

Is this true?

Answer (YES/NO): NO